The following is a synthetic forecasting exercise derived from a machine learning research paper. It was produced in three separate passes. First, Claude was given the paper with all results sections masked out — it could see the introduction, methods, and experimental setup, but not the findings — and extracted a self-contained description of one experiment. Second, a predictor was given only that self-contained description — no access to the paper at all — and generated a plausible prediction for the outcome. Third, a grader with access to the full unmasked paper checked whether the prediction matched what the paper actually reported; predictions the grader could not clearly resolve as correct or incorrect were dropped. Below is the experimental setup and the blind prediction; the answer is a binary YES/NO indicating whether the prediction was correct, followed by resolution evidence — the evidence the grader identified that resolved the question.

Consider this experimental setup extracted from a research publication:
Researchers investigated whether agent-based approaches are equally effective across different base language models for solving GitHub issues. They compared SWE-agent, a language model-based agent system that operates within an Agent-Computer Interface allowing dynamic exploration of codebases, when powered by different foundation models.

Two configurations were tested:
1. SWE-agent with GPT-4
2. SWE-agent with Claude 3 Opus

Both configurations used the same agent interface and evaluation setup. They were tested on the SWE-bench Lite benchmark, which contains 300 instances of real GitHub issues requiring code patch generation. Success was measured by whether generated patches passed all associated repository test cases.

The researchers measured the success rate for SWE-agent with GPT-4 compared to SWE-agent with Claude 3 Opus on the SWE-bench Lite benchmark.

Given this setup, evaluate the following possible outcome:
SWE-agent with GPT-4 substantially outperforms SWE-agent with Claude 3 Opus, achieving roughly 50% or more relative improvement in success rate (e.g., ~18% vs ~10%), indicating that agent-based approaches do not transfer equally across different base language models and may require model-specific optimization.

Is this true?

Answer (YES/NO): NO